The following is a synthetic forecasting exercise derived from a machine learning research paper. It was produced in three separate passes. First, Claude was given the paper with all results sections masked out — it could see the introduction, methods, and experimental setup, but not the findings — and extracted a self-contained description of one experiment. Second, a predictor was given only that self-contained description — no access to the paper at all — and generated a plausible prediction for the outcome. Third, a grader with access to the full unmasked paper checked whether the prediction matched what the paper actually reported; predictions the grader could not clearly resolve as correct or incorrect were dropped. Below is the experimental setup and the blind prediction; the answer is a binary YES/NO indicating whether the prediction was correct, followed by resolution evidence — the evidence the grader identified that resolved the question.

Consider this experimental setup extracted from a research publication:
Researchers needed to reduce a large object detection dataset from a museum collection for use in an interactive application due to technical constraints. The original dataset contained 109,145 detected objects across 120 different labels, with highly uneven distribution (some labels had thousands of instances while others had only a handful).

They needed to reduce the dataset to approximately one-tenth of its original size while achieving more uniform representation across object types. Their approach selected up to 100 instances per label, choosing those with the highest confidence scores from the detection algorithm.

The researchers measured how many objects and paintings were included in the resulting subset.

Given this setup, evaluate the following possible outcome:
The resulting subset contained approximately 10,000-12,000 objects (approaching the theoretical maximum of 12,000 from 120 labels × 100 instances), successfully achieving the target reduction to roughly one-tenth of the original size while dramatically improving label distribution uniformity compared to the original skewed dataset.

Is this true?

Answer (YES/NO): YES